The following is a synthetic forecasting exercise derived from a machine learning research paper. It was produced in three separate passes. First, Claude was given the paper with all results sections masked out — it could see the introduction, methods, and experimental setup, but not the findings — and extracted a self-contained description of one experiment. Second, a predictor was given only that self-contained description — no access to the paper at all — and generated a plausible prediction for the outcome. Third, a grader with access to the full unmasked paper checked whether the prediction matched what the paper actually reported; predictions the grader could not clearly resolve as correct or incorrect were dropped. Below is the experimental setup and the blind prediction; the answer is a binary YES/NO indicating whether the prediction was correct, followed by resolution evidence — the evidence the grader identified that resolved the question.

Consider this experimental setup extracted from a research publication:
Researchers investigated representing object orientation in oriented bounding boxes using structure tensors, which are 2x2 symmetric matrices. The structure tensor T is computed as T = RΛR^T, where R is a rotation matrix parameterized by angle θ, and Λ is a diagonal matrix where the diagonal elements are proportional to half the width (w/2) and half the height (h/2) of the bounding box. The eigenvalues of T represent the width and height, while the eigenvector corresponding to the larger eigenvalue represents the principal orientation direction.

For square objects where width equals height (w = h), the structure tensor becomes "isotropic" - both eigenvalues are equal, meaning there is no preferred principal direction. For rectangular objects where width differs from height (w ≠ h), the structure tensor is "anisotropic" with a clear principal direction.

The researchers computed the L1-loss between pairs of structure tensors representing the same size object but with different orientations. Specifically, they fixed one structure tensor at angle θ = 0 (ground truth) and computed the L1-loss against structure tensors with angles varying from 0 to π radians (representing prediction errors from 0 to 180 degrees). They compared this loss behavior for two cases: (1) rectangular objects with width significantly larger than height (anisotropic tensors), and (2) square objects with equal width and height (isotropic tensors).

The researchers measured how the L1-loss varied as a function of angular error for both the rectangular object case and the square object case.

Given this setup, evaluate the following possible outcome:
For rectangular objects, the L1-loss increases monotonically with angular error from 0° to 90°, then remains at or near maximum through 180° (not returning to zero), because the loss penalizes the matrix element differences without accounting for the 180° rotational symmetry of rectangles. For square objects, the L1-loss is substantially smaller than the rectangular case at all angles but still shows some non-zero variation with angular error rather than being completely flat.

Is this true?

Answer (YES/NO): NO